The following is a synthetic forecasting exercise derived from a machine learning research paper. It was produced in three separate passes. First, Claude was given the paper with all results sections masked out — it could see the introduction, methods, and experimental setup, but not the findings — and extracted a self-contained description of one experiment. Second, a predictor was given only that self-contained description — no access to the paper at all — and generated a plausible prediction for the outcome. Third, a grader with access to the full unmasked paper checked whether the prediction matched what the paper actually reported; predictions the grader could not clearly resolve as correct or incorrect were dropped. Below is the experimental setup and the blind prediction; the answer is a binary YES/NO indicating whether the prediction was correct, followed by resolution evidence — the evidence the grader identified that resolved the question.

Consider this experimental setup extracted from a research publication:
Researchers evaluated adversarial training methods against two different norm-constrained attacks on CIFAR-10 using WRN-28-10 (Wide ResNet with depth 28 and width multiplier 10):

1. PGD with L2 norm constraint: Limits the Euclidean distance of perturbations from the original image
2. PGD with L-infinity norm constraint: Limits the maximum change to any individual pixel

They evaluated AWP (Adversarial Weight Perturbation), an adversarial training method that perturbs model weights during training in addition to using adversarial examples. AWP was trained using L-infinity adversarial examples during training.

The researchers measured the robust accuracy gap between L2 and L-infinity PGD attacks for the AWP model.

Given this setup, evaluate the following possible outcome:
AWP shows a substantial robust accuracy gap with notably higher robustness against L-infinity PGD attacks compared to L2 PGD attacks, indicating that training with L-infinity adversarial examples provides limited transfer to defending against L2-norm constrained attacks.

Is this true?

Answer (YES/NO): NO